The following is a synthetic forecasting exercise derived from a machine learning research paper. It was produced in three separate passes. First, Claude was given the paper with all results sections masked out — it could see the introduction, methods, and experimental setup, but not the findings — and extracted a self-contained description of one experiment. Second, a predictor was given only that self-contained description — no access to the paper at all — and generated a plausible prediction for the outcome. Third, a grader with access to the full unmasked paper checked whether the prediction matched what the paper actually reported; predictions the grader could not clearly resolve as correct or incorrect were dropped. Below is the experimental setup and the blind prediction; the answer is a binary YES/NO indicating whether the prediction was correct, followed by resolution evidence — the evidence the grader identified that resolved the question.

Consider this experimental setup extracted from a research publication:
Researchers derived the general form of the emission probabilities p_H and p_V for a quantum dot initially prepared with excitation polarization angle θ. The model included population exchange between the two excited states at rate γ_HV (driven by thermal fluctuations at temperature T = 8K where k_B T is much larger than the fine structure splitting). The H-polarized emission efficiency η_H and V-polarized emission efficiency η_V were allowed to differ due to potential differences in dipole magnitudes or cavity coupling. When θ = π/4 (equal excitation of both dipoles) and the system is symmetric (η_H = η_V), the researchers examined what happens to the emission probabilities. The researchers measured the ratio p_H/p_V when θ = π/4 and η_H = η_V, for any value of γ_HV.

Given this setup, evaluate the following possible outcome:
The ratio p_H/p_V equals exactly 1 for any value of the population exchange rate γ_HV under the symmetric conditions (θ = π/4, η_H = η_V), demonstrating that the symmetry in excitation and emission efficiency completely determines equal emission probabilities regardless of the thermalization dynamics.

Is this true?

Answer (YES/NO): YES